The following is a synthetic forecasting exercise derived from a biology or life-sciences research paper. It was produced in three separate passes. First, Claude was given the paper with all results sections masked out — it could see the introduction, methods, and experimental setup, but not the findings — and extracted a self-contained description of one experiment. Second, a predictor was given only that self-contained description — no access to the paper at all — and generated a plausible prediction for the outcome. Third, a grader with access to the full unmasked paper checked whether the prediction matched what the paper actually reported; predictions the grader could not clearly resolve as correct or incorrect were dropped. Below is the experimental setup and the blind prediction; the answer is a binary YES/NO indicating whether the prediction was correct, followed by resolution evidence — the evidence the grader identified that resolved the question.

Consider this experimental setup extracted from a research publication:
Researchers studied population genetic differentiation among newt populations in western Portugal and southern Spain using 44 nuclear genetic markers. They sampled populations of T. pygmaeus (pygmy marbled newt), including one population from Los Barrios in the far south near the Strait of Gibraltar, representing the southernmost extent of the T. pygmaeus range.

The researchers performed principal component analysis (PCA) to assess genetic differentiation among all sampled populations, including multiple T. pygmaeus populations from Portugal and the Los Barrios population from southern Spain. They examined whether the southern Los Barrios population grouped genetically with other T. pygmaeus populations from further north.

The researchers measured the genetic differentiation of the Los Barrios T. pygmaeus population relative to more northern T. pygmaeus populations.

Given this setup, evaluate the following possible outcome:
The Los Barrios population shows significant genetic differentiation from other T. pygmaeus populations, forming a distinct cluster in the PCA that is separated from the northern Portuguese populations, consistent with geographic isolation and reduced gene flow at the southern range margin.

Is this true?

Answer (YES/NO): YES